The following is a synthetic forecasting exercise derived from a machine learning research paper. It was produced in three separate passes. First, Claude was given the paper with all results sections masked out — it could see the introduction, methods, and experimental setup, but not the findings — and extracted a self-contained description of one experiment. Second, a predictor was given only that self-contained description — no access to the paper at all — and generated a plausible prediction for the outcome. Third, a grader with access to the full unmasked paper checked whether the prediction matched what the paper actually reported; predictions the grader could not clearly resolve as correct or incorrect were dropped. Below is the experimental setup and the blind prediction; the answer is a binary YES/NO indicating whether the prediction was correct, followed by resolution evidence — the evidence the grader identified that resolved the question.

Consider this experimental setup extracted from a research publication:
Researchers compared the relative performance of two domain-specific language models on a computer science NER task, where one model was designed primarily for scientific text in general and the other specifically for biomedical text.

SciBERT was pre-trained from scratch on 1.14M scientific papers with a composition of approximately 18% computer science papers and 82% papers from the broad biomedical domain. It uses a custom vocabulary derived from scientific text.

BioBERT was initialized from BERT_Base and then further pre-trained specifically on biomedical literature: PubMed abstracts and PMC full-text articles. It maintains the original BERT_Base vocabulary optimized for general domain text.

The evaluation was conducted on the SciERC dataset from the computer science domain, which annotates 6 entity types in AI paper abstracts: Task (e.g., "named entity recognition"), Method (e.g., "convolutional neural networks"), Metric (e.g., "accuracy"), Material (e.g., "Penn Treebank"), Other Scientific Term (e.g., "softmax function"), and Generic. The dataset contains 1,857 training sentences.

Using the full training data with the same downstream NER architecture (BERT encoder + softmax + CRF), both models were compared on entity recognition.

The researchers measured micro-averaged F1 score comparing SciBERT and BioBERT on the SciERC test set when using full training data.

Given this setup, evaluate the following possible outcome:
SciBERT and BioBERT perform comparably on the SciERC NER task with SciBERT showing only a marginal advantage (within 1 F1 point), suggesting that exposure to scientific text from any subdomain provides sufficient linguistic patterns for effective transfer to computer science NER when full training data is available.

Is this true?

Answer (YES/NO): YES